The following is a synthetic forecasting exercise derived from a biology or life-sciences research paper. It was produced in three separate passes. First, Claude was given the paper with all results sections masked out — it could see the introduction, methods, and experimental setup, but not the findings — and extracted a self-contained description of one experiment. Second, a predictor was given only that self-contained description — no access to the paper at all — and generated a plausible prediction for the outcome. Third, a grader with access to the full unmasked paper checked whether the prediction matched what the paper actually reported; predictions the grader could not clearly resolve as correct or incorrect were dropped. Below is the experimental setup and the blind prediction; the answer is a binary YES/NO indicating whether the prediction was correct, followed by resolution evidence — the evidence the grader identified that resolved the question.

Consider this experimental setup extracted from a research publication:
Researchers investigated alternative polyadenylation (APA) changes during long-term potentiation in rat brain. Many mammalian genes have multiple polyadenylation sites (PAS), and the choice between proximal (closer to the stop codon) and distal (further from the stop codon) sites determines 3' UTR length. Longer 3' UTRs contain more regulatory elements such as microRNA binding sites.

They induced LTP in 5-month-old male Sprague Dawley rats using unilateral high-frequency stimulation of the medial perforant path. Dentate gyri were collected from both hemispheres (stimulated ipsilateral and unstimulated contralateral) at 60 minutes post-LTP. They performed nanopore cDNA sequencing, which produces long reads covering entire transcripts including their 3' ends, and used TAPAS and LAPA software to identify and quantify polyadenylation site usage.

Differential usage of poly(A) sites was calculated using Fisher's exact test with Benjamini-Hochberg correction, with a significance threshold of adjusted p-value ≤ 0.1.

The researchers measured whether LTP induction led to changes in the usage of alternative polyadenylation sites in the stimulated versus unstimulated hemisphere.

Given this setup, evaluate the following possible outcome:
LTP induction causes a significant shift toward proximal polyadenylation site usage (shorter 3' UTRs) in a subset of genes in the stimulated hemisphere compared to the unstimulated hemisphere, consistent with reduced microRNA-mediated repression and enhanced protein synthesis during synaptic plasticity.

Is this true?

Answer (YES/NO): YES